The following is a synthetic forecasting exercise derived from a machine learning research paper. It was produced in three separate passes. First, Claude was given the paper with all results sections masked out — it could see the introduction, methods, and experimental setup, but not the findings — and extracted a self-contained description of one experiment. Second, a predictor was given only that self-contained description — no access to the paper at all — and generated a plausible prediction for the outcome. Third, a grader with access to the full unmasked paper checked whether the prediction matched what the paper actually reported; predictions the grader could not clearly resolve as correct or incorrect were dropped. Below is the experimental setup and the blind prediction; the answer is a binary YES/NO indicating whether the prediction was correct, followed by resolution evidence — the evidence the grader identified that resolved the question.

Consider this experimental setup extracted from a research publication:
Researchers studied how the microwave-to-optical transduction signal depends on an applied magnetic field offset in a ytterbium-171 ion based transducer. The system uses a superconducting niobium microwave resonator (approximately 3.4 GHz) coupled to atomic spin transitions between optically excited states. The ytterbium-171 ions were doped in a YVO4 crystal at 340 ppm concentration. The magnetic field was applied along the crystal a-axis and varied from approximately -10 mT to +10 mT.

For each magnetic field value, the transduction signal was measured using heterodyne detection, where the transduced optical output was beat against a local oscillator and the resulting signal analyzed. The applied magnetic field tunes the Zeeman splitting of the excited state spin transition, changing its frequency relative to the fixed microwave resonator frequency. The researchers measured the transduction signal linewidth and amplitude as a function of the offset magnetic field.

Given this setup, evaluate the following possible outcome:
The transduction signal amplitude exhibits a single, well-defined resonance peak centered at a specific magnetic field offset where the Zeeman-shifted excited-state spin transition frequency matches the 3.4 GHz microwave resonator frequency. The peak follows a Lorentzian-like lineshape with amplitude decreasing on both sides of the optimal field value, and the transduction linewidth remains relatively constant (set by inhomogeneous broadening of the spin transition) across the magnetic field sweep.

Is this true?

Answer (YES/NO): NO